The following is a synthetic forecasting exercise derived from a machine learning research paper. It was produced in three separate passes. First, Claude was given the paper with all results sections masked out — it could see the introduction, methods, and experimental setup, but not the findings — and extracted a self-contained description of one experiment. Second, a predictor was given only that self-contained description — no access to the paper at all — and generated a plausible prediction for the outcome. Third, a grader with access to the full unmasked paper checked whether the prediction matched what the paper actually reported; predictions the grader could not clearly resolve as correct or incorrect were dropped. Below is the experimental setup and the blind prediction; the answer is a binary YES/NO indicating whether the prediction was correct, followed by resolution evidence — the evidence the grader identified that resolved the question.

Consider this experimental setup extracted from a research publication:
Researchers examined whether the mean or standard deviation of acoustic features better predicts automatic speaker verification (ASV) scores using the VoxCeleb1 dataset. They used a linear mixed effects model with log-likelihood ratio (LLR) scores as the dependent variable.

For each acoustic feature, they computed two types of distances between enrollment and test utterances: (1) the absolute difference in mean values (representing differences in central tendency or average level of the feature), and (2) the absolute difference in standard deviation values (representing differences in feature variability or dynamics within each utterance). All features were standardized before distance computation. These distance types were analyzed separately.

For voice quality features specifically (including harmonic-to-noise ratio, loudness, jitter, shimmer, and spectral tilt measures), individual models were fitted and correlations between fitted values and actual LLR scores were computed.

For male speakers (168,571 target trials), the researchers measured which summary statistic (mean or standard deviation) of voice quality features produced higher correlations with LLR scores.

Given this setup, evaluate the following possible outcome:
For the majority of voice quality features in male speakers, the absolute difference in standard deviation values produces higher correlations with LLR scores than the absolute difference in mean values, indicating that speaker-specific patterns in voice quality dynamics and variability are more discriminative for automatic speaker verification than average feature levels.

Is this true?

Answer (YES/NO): NO